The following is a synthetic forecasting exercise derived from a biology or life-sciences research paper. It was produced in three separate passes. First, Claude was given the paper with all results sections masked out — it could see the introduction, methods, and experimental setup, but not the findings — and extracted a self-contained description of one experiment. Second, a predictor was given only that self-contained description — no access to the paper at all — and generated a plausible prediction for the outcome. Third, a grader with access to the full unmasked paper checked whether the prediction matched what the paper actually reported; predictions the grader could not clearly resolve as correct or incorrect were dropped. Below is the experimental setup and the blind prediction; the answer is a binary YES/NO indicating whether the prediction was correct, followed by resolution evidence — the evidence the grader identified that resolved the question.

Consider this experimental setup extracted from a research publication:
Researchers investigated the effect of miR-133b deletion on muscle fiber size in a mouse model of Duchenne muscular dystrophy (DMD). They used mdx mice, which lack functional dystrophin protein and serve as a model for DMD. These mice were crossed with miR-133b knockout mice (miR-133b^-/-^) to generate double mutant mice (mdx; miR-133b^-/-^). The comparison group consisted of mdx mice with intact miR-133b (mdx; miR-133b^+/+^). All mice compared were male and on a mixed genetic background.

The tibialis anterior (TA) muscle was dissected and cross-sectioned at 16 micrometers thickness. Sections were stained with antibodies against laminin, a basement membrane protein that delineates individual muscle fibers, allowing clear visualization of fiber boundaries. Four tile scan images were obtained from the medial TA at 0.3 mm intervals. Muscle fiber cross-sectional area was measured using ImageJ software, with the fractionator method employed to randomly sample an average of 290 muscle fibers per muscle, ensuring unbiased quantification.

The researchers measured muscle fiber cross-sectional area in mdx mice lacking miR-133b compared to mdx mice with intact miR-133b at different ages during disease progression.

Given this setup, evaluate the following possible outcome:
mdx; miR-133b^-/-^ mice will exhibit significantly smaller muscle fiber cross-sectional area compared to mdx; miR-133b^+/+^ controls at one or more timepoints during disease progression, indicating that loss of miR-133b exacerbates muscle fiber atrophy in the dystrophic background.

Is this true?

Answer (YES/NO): YES